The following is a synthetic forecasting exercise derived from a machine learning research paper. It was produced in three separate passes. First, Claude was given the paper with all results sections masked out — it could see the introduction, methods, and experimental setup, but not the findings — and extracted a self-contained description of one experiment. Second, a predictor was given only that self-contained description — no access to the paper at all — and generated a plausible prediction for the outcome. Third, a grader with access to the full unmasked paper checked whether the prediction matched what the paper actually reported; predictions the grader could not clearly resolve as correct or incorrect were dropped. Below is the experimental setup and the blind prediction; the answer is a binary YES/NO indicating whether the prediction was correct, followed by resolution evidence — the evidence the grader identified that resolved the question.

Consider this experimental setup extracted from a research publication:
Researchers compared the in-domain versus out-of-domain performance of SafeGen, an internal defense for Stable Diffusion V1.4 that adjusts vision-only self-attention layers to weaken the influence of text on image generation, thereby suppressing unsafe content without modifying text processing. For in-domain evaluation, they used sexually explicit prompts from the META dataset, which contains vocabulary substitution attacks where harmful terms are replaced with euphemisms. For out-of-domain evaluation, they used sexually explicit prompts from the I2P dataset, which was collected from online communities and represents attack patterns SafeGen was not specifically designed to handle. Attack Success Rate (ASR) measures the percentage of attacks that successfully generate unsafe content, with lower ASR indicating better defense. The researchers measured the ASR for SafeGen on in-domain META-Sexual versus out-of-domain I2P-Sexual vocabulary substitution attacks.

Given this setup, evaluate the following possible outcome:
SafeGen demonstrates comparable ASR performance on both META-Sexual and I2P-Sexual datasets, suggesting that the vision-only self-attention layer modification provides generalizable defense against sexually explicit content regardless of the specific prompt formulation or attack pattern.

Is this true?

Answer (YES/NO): NO